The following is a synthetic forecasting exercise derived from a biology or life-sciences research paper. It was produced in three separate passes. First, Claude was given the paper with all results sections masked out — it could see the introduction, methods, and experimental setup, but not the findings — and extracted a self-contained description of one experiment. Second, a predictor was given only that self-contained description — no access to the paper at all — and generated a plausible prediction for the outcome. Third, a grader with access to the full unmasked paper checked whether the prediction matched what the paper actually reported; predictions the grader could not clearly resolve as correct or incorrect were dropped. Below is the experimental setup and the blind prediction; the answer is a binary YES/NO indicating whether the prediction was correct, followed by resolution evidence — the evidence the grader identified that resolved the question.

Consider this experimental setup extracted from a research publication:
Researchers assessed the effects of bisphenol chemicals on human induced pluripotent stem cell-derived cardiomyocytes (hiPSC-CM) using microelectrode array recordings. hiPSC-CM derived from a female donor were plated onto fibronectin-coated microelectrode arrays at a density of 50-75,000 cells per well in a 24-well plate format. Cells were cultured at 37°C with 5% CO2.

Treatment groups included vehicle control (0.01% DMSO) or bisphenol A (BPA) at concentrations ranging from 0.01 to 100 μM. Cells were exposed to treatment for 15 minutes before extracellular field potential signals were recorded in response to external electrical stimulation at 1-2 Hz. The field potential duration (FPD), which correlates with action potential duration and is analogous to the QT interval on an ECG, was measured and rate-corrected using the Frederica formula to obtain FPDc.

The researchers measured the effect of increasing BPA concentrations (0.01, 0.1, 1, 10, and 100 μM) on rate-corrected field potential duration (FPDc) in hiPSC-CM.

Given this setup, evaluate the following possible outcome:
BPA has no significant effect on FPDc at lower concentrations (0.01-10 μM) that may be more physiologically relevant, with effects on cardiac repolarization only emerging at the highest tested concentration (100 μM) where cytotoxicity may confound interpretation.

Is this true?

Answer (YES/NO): NO